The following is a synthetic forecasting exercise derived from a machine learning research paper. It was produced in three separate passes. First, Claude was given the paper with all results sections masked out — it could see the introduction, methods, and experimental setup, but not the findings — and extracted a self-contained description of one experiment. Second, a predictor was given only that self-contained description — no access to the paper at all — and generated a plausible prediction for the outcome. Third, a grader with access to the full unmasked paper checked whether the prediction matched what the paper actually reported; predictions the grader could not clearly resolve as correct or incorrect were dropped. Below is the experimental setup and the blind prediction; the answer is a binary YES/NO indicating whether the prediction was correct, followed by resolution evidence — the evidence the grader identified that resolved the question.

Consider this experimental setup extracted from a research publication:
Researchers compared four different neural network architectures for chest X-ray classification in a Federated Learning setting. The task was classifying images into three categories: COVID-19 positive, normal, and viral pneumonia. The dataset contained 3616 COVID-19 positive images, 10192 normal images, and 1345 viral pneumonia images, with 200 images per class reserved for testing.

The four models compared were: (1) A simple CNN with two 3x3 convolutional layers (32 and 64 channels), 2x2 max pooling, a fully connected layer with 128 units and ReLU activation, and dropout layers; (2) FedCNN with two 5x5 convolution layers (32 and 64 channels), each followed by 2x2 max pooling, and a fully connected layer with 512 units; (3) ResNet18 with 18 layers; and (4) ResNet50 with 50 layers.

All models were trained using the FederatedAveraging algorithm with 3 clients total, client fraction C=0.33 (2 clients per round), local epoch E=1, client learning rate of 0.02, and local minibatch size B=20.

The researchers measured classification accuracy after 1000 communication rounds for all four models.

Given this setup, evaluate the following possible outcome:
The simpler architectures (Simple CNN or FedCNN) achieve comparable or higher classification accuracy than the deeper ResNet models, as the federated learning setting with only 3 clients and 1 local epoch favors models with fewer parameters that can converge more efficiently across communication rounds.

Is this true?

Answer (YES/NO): YES